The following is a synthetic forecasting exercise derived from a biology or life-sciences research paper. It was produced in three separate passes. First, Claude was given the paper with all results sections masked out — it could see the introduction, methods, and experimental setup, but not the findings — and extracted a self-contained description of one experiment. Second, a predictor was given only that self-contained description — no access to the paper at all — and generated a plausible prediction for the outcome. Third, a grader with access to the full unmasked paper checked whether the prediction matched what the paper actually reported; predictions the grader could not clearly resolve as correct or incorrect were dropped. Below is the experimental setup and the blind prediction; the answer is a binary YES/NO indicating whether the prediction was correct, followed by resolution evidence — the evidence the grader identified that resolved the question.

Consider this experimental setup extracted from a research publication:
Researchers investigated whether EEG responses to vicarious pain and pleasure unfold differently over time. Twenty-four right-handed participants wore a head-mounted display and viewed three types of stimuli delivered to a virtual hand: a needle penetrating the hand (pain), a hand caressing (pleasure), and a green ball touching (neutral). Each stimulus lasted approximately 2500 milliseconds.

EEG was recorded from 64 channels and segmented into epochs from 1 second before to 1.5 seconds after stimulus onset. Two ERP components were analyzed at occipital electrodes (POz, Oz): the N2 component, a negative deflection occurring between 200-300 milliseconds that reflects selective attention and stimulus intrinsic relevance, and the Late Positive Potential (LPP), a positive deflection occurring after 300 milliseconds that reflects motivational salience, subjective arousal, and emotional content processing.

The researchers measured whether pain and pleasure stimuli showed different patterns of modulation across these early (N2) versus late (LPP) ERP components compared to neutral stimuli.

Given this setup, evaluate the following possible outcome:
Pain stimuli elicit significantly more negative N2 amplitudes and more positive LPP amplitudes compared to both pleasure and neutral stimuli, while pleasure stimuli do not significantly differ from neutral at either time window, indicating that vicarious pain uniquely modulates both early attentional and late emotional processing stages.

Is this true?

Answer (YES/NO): NO